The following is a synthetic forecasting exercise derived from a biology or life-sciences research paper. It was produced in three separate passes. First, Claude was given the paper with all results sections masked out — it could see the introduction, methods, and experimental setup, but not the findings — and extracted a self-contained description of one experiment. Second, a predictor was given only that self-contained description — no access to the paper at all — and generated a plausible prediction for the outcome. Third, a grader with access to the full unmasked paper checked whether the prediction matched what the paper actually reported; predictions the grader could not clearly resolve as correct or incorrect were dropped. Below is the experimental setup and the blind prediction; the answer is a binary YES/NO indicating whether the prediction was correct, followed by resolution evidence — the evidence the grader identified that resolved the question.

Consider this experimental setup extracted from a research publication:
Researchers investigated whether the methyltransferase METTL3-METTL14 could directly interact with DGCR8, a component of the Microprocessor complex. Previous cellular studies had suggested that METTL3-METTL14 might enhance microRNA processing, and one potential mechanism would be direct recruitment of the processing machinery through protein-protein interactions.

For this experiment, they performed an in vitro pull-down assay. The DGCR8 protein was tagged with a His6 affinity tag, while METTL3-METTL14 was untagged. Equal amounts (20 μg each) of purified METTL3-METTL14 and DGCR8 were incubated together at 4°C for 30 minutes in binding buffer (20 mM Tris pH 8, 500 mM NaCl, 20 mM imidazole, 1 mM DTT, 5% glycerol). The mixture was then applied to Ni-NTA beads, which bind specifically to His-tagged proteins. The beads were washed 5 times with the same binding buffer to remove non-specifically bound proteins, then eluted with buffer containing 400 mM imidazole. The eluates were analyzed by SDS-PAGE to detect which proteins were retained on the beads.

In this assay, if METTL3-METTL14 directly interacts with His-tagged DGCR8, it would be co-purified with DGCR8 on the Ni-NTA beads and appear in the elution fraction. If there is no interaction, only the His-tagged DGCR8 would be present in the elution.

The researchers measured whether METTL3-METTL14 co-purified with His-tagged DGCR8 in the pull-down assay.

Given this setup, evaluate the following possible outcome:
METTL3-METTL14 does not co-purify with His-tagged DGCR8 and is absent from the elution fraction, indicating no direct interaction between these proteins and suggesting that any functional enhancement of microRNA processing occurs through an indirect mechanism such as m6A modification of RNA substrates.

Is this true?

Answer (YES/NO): YES